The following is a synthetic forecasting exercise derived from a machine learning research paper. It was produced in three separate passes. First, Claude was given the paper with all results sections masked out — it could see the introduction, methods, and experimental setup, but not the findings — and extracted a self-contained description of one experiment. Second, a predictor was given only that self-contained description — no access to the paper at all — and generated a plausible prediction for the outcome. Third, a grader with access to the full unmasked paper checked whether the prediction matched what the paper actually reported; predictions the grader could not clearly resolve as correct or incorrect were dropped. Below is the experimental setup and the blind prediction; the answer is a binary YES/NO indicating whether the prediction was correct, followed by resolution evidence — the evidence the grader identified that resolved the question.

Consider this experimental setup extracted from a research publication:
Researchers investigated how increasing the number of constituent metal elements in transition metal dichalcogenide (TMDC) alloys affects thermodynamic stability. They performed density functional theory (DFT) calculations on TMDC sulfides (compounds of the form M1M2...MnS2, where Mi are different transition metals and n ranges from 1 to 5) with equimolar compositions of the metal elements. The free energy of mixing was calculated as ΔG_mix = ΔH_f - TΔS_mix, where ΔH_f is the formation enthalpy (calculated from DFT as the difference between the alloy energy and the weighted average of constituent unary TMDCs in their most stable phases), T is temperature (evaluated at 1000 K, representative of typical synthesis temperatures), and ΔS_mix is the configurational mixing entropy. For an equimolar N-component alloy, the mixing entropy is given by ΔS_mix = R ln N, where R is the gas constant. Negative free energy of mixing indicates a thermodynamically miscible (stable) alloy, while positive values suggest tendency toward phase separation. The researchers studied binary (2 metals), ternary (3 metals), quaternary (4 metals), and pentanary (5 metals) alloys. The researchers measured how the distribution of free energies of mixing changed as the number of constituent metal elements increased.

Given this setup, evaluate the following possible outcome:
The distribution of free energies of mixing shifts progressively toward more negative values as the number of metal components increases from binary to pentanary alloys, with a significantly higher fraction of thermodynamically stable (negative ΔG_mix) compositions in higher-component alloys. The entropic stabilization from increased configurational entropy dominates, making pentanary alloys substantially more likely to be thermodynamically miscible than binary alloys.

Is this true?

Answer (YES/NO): YES